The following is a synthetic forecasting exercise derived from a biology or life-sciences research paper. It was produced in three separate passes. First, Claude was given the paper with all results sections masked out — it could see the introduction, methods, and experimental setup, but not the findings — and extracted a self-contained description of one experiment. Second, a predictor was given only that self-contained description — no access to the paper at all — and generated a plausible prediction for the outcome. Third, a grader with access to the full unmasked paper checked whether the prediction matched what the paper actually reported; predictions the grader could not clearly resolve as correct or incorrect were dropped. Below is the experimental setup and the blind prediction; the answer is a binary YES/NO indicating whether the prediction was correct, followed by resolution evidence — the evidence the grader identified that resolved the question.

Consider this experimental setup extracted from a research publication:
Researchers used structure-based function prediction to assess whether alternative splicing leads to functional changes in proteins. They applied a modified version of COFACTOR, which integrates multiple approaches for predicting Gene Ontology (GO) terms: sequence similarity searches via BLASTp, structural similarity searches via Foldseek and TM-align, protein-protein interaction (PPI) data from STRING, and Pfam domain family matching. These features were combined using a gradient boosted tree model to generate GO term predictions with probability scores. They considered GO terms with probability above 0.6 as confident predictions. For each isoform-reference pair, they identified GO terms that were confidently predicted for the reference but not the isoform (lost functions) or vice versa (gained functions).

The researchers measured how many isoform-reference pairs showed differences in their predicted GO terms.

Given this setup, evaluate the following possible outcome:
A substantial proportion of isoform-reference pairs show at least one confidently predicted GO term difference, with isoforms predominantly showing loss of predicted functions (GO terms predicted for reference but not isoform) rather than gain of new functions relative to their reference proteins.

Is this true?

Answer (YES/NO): NO